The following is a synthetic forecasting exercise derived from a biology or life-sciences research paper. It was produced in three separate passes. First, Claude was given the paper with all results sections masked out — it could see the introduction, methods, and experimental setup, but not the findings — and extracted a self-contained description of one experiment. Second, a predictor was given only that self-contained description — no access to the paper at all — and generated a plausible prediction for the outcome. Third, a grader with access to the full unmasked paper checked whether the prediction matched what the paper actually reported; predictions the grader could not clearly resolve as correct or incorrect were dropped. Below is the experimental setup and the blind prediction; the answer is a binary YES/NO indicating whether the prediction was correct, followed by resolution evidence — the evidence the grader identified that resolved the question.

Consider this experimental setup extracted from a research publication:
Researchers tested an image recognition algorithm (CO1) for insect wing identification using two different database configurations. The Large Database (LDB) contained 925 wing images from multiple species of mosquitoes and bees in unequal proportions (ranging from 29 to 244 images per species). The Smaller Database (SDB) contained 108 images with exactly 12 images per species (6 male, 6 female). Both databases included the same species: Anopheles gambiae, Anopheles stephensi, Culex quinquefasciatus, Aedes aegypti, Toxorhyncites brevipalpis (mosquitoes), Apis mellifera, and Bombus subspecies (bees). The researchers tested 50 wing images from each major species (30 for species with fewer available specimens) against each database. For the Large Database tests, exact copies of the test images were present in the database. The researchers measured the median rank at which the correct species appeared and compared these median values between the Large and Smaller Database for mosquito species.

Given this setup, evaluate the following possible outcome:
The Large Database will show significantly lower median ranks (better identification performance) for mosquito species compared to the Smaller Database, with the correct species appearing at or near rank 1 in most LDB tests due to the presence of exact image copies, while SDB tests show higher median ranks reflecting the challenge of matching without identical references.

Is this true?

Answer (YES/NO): NO